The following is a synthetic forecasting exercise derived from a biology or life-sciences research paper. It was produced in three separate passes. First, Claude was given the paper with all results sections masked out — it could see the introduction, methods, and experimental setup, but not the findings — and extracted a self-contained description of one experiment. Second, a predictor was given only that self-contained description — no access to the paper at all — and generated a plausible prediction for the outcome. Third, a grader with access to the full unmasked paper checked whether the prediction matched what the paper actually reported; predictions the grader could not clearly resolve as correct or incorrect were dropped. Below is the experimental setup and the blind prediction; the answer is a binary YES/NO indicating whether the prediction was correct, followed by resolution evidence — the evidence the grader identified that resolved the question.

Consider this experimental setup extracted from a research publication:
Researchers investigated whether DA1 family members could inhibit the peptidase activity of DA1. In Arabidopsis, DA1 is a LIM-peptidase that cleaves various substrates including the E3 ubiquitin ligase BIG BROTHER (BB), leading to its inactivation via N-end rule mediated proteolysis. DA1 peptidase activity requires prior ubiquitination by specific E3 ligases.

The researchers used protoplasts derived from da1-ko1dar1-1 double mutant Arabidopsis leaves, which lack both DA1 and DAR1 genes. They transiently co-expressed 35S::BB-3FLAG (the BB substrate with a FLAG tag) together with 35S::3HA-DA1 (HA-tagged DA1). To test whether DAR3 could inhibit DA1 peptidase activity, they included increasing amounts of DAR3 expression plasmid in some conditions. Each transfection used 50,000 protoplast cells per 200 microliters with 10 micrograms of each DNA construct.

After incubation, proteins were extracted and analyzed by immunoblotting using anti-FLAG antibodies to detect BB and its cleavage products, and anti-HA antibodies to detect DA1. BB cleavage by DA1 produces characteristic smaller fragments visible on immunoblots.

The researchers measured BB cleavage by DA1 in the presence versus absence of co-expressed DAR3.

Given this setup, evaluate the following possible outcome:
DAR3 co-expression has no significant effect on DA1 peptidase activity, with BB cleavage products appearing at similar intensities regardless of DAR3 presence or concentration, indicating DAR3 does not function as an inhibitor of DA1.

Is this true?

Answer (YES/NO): NO